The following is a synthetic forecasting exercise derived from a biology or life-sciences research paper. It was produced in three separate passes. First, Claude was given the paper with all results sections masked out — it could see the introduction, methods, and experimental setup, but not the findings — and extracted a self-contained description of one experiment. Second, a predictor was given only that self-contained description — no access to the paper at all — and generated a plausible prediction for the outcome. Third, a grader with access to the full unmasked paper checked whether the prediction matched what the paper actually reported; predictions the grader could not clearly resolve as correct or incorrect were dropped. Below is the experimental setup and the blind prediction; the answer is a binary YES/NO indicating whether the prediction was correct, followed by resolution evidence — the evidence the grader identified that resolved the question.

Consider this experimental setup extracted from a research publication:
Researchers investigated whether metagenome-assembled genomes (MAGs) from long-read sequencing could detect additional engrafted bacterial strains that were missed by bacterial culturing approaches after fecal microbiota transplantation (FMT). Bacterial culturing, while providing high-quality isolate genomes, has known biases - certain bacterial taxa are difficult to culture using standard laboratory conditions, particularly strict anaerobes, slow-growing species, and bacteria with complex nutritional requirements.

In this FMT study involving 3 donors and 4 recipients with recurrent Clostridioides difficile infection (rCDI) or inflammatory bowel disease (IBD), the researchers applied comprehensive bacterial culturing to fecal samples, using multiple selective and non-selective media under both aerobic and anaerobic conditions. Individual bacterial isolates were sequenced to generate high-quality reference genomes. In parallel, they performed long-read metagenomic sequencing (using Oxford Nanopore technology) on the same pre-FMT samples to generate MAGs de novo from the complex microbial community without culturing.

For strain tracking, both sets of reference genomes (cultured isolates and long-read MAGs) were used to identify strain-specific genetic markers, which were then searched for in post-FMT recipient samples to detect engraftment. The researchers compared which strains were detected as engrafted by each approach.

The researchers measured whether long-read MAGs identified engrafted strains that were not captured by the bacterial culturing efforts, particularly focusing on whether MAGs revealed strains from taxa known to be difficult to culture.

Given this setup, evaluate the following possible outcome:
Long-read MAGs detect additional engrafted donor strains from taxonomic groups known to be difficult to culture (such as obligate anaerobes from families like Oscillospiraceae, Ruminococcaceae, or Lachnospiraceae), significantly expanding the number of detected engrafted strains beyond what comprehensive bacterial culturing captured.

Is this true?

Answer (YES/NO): YES